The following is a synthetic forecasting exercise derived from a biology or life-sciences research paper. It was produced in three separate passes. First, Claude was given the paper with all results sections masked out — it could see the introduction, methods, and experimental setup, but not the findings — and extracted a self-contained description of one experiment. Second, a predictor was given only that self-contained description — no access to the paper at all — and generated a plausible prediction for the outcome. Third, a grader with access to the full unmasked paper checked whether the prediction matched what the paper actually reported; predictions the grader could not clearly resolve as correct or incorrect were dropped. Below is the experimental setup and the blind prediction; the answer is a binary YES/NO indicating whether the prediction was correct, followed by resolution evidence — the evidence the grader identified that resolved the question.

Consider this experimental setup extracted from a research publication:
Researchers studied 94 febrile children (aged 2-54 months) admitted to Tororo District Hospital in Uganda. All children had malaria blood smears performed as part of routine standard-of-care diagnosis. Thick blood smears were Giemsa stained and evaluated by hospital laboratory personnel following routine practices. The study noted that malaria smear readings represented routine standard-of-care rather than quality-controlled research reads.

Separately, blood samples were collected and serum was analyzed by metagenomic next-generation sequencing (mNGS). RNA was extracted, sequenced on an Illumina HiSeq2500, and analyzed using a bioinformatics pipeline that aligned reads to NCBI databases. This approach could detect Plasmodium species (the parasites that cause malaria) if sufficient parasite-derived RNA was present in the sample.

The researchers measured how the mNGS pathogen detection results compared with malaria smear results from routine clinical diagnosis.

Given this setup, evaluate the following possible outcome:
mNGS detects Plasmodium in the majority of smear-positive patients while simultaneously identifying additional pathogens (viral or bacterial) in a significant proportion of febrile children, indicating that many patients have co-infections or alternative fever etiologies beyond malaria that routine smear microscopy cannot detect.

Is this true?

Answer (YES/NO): YES